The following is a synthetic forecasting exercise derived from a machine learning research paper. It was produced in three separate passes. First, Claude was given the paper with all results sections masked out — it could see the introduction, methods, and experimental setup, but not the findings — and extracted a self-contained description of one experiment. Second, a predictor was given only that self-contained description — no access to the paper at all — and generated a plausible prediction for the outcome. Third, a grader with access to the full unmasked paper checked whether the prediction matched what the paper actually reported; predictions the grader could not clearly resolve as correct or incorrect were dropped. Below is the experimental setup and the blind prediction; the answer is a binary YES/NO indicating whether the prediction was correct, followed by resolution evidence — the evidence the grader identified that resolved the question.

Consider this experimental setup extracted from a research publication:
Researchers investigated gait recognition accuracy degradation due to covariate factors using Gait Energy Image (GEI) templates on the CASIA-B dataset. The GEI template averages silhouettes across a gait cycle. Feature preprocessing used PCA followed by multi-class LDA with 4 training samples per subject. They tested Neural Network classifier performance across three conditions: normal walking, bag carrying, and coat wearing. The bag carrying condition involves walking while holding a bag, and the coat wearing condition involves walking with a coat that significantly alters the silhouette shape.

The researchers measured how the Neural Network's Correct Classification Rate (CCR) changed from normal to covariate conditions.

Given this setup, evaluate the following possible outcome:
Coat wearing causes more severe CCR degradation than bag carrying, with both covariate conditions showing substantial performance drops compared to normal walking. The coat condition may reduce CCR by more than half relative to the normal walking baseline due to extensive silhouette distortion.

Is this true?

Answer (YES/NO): YES